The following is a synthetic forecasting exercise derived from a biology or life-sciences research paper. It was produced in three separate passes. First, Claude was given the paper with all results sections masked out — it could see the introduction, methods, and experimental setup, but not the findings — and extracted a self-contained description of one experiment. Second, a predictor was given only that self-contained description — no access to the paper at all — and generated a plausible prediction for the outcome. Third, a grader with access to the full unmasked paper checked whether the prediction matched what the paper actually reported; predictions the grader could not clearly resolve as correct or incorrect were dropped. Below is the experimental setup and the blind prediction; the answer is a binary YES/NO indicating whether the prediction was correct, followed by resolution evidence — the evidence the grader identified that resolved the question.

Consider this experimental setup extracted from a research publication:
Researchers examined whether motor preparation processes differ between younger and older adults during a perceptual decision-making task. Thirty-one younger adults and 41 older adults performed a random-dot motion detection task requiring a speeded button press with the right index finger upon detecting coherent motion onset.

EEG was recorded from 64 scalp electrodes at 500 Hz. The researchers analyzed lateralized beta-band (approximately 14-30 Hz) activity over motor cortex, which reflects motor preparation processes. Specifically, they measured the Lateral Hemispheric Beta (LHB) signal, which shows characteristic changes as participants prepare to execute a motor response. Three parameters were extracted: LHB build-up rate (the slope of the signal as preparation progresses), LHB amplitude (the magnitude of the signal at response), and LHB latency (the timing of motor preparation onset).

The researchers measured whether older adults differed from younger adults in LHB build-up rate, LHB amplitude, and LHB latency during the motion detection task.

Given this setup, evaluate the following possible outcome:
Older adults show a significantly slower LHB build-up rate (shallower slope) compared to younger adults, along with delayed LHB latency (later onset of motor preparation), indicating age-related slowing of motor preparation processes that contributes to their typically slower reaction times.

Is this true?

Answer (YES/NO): NO